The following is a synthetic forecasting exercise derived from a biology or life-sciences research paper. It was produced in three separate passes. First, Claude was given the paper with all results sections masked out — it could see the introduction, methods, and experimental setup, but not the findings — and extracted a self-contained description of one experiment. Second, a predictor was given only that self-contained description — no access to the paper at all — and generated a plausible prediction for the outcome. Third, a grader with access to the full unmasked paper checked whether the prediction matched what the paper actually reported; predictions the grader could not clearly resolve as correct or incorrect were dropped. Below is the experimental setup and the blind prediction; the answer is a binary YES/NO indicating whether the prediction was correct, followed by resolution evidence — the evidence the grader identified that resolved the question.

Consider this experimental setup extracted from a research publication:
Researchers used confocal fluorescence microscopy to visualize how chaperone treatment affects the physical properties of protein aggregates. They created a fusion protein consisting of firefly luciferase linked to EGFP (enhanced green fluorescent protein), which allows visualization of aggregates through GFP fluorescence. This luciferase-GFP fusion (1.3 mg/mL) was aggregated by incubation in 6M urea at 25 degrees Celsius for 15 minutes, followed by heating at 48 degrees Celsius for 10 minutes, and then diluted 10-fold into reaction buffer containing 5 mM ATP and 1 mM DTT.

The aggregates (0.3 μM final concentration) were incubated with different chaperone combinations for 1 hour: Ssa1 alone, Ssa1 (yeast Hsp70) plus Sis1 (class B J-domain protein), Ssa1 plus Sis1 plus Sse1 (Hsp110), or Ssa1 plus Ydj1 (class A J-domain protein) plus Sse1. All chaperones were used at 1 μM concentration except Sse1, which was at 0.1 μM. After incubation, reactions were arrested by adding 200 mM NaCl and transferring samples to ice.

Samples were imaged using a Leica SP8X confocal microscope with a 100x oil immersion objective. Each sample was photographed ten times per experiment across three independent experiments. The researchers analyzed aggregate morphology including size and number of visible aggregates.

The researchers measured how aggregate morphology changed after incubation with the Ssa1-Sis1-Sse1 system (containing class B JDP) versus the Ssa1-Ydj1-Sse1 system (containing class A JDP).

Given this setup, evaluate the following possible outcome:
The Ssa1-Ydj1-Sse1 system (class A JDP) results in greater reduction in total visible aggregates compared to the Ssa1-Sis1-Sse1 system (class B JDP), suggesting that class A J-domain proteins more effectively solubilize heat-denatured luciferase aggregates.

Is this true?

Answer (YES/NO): NO